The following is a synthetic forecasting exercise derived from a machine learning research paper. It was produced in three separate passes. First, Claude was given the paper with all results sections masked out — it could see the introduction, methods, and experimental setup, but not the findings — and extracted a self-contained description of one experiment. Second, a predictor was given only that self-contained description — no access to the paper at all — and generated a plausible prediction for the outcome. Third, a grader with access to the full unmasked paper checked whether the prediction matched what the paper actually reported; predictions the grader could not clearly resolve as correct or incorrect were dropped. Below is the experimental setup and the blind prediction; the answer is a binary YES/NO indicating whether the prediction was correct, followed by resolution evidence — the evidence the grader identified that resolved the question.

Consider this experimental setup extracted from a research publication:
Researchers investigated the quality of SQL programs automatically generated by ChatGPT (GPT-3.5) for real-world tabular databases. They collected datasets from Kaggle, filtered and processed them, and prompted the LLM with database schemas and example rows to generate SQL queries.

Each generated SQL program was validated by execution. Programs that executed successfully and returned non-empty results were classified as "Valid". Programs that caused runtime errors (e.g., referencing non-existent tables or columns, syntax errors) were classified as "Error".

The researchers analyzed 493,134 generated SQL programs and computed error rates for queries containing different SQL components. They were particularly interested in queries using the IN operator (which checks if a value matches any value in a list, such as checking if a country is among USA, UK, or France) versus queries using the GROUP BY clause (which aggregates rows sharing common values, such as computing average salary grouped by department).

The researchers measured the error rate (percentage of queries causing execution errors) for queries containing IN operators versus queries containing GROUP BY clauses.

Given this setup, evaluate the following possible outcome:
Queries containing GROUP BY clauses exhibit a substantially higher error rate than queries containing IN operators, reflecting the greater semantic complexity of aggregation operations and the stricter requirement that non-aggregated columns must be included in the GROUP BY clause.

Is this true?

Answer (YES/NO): NO